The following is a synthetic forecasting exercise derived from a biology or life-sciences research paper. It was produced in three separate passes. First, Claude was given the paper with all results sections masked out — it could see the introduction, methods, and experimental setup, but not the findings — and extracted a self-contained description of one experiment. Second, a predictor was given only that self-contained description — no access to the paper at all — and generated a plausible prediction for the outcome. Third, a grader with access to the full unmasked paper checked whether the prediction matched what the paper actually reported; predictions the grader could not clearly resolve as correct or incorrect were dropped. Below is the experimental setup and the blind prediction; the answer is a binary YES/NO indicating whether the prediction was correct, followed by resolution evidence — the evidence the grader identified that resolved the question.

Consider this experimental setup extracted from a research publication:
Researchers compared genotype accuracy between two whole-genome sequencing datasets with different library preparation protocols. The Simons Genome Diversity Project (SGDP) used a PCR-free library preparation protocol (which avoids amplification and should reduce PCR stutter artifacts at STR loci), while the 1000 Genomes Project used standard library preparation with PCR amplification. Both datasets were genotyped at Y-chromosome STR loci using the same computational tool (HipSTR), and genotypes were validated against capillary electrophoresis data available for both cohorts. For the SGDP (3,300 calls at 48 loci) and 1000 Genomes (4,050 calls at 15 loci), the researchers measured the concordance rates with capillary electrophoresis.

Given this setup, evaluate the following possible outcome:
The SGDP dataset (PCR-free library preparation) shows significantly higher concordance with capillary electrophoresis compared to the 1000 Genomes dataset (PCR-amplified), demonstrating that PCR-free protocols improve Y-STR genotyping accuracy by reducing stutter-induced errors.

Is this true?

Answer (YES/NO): NO